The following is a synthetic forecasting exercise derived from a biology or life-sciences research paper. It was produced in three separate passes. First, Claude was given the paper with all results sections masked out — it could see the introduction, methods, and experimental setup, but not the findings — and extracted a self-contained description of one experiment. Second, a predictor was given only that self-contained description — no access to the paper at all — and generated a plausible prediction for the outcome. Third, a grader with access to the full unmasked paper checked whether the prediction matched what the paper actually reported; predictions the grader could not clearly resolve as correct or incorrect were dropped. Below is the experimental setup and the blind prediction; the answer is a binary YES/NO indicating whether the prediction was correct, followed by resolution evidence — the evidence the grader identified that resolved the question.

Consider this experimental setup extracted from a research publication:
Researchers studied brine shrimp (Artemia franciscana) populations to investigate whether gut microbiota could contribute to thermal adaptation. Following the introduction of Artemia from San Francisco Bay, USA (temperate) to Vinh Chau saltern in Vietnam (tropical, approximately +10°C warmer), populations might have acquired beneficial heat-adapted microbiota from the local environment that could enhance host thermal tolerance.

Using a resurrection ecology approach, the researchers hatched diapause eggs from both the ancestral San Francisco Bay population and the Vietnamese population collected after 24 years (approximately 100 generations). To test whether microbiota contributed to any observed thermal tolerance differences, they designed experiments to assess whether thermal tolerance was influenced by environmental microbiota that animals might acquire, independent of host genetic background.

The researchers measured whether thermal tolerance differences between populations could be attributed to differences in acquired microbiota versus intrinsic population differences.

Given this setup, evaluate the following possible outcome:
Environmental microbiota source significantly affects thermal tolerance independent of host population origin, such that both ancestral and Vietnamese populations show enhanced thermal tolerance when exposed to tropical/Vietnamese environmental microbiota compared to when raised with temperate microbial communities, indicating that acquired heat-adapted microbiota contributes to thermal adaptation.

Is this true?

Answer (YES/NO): NO